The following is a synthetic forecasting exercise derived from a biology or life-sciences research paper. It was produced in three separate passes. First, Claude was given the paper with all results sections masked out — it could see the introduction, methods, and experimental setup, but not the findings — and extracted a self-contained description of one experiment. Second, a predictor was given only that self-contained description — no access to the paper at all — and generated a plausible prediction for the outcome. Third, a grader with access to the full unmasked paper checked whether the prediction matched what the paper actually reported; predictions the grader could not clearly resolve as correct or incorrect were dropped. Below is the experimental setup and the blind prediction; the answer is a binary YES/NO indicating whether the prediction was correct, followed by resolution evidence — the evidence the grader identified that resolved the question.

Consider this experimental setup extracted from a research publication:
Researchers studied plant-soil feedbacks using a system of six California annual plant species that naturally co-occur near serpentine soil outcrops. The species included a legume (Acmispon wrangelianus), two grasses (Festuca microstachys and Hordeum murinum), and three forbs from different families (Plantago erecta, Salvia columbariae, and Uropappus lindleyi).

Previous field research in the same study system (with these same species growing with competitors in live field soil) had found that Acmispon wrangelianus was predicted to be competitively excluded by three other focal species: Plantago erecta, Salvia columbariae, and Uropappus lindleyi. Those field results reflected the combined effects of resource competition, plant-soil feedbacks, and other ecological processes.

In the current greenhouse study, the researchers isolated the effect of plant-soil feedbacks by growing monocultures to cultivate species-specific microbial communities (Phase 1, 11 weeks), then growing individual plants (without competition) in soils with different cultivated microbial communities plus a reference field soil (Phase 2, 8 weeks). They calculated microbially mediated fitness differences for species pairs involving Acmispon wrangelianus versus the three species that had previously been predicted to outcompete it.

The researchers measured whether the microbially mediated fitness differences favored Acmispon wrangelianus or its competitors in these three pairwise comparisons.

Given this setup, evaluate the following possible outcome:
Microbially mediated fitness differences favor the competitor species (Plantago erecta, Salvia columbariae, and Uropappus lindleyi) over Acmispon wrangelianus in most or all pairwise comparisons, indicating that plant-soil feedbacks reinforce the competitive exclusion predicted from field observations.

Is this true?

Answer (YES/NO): NO